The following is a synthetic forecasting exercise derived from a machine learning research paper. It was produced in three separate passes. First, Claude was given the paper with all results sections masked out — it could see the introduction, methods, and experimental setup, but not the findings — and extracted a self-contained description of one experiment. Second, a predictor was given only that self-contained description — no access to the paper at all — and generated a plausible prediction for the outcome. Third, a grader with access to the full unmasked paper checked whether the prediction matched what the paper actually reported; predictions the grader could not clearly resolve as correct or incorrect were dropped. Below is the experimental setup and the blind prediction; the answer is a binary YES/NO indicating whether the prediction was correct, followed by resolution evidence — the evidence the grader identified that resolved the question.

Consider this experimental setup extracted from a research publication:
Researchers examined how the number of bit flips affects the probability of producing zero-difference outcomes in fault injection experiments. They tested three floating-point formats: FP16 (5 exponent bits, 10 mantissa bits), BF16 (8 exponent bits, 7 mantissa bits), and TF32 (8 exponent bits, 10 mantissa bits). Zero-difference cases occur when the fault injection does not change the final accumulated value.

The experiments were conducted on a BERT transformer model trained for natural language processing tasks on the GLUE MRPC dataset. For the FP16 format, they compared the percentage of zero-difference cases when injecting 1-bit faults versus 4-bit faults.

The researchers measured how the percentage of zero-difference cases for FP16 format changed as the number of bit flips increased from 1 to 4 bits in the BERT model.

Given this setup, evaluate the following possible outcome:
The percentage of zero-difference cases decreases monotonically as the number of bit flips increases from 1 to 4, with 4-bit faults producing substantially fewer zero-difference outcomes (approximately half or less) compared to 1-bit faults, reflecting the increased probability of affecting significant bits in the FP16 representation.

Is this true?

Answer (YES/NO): YES